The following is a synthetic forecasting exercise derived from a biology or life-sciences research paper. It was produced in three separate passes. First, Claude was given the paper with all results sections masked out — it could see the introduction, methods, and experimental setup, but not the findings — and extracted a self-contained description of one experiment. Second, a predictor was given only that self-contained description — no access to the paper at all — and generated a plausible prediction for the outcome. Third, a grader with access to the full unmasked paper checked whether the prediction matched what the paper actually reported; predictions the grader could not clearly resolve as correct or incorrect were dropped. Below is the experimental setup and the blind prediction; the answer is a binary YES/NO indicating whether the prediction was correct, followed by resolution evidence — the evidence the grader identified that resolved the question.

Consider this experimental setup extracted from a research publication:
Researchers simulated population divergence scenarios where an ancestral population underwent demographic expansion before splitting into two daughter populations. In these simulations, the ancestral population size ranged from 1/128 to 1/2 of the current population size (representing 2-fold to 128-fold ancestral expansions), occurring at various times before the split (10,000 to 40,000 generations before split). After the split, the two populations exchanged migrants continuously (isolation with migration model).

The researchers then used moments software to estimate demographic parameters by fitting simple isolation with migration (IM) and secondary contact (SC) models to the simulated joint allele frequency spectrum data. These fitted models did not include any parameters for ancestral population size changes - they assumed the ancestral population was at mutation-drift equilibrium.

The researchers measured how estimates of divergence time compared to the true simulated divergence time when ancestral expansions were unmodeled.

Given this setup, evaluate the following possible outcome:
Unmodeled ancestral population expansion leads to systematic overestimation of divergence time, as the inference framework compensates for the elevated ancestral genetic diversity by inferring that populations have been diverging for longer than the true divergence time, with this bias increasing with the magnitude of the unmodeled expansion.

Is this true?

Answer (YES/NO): YES